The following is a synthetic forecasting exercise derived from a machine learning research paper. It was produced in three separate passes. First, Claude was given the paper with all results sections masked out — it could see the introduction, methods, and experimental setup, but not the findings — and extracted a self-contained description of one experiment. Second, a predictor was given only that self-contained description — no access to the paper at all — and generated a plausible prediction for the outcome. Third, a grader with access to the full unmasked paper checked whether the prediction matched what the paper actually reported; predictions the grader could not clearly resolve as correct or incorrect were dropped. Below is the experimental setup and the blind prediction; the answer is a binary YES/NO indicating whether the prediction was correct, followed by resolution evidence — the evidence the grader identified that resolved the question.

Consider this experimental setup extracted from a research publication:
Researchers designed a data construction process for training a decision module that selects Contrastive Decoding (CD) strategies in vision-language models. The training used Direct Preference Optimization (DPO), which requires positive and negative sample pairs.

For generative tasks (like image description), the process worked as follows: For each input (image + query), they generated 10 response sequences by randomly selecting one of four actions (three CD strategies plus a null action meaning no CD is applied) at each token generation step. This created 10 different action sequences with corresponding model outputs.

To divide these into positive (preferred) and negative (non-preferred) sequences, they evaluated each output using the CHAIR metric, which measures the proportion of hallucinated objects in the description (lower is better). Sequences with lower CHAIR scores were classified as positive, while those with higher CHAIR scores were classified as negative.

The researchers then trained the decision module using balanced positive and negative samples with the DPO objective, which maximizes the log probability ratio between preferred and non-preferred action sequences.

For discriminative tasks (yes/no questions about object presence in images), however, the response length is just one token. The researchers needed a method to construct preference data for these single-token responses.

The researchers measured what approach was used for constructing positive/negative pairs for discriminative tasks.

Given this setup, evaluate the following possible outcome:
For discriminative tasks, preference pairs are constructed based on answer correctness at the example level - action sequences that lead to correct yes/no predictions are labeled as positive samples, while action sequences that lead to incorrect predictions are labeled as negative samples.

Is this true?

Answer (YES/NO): NO